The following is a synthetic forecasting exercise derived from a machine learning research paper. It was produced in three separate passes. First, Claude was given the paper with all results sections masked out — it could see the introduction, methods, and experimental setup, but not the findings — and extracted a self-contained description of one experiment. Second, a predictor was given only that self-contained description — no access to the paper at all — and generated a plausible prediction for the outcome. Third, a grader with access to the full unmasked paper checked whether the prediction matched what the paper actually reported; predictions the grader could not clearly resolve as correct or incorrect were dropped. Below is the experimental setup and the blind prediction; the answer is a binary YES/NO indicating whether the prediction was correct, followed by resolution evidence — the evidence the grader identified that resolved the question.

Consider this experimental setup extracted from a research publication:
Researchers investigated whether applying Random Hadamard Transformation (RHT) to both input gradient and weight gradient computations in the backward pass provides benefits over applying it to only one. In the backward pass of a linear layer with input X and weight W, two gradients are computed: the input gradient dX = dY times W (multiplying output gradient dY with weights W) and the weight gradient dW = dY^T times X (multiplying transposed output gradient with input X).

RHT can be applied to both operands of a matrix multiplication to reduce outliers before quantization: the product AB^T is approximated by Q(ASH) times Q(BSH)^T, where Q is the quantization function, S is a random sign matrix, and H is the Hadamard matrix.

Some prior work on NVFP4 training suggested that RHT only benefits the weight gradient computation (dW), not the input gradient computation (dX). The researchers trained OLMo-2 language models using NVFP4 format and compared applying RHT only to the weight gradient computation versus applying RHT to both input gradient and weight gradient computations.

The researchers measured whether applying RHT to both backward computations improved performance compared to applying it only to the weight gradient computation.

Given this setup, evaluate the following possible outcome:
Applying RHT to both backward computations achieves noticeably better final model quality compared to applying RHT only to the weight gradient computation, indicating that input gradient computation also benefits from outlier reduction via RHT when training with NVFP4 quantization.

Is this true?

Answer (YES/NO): YES